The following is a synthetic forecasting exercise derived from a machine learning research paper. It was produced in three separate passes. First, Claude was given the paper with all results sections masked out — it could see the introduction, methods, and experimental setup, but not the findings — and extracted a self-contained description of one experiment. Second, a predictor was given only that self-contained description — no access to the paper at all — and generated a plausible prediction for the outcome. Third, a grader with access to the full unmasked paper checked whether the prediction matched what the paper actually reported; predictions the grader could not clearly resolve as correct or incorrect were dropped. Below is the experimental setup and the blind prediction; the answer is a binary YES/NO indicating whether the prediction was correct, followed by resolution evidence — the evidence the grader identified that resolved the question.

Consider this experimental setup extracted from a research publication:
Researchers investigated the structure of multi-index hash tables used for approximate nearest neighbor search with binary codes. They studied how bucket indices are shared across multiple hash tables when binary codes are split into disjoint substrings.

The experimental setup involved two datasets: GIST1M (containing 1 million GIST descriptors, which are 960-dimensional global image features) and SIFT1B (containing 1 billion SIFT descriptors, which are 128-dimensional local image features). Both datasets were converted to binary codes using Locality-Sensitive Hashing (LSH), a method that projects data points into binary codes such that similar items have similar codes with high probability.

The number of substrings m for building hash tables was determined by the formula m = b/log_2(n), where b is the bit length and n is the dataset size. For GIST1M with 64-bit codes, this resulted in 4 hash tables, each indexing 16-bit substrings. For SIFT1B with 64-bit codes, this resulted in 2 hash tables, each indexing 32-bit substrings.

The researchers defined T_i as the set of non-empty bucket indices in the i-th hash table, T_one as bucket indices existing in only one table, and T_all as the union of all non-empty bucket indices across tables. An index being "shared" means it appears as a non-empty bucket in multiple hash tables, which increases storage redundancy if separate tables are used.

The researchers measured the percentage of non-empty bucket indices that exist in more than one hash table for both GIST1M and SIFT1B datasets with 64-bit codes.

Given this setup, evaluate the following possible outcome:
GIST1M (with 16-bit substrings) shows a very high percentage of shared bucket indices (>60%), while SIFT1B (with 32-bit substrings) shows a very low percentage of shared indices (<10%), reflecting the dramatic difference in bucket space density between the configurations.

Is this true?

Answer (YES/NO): YES